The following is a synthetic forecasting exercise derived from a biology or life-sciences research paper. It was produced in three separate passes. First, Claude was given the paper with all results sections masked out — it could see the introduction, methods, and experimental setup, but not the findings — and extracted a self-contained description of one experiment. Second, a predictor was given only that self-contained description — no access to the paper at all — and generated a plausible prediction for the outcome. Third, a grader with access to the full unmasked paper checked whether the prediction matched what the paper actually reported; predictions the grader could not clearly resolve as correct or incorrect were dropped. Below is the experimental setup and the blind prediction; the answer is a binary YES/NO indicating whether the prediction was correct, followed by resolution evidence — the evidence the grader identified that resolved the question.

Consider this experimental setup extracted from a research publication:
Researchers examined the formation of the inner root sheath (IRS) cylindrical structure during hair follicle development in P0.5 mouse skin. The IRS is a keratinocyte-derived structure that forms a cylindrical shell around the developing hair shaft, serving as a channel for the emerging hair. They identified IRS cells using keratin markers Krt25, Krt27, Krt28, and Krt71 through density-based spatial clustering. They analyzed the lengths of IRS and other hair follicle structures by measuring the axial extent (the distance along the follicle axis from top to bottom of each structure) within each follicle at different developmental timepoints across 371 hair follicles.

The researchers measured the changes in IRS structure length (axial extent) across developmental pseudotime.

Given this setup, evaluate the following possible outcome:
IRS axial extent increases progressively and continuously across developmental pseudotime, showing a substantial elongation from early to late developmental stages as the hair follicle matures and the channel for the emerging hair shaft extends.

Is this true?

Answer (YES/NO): YES